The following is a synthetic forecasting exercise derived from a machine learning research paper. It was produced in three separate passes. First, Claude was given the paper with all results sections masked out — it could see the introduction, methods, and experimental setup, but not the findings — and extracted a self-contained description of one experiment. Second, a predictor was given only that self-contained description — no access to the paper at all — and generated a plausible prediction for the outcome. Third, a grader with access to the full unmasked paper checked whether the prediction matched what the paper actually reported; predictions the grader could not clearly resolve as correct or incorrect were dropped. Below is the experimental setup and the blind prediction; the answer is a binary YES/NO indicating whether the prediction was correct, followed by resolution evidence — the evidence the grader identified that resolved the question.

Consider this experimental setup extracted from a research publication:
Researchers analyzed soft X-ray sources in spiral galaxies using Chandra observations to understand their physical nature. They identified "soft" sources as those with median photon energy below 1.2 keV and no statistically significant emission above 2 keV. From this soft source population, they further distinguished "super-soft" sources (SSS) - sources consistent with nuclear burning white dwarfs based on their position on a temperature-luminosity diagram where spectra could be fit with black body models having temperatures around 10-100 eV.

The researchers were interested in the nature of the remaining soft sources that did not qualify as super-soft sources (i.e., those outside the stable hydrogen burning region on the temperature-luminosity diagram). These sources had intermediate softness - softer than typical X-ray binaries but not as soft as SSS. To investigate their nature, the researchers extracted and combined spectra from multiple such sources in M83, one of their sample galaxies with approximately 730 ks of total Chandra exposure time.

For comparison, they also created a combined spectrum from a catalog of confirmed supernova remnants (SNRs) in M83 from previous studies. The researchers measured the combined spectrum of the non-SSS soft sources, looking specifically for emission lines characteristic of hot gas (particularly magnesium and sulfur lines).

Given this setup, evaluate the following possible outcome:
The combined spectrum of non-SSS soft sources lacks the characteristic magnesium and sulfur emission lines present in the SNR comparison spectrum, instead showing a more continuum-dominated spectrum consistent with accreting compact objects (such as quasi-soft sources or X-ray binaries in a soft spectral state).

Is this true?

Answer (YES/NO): NO